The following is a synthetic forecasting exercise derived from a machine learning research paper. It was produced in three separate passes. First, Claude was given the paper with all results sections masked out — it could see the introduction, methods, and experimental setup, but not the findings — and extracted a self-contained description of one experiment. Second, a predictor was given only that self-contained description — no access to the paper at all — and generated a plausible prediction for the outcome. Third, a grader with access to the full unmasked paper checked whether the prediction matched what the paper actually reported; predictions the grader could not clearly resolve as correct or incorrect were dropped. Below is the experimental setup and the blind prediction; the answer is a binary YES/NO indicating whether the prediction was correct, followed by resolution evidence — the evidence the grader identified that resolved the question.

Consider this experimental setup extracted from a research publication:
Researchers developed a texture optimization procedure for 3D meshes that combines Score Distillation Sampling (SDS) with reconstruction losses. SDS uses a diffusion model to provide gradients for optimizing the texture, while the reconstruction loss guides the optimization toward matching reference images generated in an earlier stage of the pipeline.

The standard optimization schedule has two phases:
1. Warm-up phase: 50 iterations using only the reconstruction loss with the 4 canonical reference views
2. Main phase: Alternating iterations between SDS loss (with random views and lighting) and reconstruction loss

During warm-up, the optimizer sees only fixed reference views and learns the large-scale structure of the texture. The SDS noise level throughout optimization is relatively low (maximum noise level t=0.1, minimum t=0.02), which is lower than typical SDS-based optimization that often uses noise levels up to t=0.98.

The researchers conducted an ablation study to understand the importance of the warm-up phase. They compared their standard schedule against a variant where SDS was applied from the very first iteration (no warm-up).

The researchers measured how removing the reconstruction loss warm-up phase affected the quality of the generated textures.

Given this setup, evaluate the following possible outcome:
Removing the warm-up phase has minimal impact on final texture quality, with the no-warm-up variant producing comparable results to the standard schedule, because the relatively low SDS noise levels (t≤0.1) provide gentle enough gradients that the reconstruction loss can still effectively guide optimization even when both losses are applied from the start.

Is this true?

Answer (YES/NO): NO